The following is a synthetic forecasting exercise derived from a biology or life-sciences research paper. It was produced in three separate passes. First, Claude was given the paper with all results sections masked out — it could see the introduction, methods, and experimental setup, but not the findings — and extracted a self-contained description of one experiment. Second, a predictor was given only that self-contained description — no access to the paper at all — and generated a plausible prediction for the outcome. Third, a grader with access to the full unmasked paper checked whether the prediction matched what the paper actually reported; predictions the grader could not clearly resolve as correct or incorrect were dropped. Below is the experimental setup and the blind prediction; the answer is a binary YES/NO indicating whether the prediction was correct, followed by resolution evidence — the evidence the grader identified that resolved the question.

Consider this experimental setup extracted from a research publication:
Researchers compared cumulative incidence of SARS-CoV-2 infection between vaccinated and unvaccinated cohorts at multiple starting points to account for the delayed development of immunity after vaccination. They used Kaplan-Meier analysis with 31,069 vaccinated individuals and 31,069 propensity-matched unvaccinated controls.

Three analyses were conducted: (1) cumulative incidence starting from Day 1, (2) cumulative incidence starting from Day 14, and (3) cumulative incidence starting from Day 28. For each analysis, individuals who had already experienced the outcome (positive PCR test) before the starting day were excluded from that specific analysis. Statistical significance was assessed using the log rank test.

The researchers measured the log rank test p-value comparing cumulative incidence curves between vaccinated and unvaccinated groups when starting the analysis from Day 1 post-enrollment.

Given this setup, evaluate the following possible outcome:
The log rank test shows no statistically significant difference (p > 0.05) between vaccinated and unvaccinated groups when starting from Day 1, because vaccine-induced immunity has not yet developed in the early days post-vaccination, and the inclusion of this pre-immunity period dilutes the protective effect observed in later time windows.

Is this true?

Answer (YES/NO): NO